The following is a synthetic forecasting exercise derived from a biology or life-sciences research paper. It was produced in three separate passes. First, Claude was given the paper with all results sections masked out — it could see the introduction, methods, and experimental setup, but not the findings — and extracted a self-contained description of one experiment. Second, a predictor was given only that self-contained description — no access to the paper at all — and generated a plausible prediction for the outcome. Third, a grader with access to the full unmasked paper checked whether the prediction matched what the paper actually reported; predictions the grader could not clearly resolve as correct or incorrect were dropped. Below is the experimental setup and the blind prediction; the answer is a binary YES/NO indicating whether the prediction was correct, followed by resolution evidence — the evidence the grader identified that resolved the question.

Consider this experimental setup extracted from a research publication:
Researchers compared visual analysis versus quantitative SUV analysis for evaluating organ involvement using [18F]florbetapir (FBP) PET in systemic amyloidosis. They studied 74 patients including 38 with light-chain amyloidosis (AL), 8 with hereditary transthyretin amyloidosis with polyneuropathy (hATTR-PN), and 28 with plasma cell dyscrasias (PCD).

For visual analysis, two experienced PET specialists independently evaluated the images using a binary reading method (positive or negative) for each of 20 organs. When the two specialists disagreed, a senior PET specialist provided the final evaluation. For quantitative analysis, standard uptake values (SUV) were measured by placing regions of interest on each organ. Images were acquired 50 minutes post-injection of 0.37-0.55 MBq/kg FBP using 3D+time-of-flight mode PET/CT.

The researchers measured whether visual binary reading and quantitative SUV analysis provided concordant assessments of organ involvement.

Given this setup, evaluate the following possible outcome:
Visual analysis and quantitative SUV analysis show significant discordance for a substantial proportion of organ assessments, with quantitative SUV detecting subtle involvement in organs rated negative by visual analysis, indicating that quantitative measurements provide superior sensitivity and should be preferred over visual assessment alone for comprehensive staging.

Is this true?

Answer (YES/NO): NO